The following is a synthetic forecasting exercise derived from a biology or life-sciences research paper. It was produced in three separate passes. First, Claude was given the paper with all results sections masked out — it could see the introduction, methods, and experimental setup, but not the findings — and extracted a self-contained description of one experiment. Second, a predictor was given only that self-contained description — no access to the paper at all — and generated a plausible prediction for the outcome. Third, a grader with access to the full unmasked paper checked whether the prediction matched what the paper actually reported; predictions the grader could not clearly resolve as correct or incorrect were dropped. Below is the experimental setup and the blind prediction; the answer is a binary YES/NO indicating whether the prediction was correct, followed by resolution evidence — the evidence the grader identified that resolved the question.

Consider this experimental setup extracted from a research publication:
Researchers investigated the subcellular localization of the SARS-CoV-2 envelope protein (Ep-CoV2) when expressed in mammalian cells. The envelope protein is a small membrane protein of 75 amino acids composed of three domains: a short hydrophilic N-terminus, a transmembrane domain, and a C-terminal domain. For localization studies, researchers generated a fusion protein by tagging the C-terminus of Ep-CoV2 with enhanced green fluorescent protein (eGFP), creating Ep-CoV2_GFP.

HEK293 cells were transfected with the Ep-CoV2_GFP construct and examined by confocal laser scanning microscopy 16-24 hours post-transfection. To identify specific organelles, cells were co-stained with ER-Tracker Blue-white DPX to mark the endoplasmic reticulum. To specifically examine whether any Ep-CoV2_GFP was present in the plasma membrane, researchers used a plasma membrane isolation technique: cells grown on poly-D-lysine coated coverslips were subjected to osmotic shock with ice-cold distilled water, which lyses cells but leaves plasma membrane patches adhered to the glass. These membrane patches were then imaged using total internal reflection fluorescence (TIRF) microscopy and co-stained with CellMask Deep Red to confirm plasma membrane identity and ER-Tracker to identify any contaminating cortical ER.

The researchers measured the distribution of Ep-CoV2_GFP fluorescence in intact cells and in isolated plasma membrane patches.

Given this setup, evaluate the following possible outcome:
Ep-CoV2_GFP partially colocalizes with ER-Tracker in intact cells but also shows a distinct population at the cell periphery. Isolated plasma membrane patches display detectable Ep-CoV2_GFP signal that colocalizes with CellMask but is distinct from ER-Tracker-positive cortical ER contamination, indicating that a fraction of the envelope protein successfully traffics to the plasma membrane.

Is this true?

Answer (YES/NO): NO